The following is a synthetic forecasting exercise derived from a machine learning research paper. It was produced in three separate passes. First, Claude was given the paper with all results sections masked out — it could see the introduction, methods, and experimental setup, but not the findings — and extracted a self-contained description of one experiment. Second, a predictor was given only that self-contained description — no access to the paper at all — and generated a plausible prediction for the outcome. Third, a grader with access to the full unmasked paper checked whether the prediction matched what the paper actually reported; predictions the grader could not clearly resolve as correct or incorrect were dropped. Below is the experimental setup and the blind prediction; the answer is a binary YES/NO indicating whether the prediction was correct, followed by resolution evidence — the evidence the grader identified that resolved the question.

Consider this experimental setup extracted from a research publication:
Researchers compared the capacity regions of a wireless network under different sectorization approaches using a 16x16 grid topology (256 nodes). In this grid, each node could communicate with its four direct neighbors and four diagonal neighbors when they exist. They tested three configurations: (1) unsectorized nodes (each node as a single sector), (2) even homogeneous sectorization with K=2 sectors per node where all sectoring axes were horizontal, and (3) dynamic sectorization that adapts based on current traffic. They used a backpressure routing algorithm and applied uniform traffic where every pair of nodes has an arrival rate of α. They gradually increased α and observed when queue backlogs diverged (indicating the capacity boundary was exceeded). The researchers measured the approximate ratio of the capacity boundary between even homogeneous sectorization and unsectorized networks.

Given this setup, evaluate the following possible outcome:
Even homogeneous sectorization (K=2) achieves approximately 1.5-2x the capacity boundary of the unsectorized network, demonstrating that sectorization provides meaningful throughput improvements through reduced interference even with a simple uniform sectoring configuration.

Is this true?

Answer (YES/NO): YES